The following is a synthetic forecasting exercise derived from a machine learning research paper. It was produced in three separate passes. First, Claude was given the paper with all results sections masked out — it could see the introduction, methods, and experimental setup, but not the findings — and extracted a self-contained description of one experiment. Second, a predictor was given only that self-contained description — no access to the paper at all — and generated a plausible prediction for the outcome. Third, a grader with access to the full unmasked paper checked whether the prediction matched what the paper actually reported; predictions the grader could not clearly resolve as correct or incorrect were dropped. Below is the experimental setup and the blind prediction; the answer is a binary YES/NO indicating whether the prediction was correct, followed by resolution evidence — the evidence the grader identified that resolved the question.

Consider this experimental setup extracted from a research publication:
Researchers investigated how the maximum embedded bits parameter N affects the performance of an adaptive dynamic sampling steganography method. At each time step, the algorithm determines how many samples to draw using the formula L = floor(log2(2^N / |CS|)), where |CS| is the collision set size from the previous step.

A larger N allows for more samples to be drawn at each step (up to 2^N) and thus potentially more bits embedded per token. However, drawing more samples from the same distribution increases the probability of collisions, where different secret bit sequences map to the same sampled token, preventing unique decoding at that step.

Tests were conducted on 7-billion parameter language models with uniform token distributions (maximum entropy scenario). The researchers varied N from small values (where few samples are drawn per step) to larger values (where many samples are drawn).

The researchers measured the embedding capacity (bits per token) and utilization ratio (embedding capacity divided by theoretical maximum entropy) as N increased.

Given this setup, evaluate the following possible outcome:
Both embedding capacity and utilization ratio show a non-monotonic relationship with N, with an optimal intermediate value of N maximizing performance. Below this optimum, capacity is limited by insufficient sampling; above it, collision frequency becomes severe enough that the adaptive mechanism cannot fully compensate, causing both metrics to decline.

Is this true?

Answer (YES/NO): NO